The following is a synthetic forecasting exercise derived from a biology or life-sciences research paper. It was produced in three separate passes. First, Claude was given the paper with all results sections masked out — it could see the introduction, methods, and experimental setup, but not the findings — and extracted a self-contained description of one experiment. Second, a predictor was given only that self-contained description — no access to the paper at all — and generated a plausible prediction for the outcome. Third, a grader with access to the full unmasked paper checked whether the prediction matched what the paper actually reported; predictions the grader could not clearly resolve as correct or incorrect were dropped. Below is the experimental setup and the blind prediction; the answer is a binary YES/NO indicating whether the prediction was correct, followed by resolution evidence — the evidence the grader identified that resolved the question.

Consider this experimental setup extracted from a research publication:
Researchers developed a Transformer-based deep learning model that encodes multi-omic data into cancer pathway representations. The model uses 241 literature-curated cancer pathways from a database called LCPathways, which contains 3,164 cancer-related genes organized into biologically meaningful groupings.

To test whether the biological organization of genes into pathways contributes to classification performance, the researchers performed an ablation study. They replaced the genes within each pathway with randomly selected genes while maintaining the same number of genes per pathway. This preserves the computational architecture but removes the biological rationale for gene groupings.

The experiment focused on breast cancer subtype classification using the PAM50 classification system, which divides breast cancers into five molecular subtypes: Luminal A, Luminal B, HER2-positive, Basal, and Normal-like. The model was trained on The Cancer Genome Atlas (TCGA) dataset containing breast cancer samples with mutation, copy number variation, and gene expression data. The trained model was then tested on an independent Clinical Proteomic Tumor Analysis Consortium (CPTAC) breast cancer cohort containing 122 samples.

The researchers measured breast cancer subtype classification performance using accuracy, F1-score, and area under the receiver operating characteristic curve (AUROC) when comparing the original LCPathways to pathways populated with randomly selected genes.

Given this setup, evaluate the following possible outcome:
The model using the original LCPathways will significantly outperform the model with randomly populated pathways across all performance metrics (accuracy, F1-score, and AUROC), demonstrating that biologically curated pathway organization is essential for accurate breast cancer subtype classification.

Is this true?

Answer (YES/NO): YES